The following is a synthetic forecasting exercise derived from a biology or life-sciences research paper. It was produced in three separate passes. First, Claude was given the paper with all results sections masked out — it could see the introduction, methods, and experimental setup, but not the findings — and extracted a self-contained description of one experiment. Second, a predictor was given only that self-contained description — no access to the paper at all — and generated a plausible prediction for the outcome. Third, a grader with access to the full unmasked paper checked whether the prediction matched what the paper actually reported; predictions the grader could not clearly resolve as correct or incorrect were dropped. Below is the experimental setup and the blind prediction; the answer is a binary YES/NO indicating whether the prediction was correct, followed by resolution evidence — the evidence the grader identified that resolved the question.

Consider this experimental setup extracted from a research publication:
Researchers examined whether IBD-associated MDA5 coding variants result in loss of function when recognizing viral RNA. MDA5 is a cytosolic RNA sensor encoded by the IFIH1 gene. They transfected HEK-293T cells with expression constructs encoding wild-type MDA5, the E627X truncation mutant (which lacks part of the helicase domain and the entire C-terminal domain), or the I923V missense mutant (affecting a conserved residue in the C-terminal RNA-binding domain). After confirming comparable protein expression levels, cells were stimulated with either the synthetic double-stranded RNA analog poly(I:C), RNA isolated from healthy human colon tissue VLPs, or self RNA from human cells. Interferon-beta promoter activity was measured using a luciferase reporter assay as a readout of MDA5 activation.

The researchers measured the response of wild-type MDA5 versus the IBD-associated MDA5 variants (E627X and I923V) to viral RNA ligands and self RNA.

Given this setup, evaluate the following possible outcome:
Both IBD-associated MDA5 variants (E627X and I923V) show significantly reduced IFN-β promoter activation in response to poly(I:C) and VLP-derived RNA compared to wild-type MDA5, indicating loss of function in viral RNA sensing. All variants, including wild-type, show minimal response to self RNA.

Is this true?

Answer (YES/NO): YES